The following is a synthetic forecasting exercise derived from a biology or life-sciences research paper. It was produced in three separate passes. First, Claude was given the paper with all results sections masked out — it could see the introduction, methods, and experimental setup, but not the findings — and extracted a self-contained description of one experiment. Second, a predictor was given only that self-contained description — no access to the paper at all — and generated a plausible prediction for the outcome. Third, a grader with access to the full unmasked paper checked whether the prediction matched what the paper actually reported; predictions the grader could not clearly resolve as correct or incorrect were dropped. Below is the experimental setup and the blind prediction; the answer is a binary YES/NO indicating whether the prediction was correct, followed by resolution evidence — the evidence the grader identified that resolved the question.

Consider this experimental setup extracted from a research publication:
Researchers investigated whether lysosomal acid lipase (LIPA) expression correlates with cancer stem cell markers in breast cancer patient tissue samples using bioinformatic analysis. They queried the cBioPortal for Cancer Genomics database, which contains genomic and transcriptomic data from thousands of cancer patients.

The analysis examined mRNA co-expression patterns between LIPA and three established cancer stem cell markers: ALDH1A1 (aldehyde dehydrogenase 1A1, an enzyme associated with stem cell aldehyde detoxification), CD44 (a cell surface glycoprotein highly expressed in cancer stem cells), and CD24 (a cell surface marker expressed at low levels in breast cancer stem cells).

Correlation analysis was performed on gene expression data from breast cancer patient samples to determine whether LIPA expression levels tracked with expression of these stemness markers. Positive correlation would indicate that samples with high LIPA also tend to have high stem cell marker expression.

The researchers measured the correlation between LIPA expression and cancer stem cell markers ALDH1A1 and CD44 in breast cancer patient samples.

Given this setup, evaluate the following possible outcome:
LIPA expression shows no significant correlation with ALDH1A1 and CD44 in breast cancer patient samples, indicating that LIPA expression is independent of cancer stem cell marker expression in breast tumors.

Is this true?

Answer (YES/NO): NO